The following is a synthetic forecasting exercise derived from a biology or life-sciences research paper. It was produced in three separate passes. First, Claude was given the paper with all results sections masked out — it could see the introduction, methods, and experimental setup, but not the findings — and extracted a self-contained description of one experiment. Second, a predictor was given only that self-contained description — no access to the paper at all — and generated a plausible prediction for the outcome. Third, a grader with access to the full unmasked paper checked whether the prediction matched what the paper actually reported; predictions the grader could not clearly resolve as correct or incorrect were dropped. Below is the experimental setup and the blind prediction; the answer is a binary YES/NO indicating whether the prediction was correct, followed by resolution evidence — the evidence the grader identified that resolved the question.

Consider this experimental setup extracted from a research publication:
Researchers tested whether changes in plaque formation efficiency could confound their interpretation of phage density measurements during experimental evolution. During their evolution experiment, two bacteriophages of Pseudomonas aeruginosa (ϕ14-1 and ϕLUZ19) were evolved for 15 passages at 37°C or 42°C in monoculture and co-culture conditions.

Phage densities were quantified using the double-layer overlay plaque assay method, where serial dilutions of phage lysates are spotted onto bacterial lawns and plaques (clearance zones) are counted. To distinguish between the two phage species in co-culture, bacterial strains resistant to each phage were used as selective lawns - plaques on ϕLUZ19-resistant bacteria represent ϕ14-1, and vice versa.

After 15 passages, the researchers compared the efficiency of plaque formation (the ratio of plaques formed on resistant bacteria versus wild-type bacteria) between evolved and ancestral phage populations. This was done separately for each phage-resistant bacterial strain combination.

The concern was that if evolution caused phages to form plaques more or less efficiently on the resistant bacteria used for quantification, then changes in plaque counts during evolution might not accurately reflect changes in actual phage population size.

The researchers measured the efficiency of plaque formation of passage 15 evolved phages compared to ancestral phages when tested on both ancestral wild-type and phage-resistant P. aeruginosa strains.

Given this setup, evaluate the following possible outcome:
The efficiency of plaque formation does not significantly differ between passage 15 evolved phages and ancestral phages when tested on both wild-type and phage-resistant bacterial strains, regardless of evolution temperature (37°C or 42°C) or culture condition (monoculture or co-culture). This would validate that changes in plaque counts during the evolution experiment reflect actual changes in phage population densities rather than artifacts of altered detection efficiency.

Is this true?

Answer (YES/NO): YES